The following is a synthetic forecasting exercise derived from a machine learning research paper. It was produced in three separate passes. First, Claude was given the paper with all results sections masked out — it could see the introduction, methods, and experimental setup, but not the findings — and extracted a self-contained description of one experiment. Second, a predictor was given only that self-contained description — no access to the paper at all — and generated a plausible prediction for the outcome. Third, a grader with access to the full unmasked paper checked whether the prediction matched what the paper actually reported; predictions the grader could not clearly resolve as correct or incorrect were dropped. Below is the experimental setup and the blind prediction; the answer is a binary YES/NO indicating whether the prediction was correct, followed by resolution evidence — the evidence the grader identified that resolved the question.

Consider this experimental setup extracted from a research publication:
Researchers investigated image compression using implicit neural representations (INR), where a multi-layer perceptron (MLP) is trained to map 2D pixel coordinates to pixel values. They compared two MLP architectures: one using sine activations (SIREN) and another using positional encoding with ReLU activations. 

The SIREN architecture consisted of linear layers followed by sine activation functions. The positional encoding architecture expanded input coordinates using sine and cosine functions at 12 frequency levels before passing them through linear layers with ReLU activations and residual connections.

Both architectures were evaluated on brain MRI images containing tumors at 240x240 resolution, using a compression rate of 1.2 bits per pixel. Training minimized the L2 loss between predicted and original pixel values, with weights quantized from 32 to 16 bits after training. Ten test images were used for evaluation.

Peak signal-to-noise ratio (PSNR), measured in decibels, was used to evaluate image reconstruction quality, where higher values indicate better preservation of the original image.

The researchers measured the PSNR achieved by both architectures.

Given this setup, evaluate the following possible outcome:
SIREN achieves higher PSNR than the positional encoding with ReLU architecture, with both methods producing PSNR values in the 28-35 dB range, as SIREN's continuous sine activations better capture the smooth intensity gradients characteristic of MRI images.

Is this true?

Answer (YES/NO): NO